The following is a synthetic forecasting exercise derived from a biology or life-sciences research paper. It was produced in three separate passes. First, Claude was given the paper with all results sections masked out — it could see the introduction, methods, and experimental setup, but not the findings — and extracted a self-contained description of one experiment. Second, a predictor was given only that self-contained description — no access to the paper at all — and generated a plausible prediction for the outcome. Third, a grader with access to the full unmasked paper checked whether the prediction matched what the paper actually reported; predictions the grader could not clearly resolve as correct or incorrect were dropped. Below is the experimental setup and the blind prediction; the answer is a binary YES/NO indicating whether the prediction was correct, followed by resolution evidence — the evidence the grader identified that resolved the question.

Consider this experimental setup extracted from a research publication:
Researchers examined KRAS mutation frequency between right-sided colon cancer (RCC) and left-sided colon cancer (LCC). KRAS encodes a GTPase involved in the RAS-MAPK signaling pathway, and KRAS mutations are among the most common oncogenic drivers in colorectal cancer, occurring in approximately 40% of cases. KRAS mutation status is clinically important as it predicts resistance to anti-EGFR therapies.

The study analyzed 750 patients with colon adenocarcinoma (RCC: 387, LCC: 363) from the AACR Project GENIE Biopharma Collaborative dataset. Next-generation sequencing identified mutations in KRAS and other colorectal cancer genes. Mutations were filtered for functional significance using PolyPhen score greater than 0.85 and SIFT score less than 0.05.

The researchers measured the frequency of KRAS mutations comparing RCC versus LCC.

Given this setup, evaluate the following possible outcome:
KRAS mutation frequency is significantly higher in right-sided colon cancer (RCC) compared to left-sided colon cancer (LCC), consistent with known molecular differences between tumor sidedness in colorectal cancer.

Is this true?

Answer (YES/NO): NO